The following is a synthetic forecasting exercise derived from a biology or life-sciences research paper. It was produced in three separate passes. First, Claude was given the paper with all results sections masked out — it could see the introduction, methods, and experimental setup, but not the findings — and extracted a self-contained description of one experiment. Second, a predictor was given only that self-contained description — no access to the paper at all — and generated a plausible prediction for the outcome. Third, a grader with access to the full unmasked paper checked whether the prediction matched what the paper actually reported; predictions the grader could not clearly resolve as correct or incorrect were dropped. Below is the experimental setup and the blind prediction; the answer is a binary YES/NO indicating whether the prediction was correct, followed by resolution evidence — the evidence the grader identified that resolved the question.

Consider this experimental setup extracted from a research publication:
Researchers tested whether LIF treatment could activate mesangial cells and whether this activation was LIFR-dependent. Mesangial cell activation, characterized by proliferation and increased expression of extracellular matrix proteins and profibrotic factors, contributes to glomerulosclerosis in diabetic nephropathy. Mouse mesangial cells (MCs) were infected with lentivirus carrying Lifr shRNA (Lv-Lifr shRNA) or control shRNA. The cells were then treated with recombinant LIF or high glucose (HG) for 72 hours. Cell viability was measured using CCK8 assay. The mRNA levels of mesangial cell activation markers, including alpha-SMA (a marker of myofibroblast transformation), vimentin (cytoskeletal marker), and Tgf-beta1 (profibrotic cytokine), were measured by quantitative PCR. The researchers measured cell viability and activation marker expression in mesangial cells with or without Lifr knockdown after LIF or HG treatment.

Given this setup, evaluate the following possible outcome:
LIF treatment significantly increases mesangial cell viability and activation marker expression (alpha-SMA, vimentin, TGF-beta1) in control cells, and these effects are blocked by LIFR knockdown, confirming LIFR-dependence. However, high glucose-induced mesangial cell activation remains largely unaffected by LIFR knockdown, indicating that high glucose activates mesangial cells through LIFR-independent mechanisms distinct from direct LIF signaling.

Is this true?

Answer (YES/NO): NO